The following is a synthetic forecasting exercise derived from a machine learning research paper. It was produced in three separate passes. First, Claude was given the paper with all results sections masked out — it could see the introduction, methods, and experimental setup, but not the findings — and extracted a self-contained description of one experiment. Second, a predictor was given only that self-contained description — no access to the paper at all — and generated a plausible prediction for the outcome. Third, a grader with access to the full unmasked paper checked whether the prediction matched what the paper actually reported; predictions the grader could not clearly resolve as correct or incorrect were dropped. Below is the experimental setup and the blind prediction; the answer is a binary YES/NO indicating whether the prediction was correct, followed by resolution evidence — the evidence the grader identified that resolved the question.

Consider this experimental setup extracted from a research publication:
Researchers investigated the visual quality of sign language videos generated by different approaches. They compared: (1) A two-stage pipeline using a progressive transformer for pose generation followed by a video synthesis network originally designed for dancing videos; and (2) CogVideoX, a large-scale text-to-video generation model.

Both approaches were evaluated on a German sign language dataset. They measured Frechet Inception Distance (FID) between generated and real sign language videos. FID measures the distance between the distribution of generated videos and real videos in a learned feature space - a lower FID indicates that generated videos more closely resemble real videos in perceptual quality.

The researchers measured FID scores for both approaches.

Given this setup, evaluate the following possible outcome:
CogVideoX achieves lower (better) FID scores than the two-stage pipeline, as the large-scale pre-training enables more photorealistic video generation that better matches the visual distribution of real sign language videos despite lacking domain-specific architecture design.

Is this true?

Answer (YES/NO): NO